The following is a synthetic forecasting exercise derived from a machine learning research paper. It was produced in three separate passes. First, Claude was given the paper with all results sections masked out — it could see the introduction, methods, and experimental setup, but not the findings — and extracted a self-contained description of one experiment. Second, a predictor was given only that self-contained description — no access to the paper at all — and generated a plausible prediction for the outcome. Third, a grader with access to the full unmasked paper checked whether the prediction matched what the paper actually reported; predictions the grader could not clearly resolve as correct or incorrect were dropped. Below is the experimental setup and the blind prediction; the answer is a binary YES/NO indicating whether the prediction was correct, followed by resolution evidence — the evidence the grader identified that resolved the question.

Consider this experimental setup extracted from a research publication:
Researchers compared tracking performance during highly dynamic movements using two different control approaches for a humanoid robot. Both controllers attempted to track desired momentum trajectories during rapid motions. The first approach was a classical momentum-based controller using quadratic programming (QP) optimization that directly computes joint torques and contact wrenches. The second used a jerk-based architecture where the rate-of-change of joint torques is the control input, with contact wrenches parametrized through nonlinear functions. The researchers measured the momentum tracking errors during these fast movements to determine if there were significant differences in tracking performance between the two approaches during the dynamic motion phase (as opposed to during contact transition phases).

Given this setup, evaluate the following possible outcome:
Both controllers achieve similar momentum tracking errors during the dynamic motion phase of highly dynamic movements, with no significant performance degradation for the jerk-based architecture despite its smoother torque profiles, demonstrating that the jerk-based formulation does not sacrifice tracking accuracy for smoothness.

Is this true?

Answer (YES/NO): YES